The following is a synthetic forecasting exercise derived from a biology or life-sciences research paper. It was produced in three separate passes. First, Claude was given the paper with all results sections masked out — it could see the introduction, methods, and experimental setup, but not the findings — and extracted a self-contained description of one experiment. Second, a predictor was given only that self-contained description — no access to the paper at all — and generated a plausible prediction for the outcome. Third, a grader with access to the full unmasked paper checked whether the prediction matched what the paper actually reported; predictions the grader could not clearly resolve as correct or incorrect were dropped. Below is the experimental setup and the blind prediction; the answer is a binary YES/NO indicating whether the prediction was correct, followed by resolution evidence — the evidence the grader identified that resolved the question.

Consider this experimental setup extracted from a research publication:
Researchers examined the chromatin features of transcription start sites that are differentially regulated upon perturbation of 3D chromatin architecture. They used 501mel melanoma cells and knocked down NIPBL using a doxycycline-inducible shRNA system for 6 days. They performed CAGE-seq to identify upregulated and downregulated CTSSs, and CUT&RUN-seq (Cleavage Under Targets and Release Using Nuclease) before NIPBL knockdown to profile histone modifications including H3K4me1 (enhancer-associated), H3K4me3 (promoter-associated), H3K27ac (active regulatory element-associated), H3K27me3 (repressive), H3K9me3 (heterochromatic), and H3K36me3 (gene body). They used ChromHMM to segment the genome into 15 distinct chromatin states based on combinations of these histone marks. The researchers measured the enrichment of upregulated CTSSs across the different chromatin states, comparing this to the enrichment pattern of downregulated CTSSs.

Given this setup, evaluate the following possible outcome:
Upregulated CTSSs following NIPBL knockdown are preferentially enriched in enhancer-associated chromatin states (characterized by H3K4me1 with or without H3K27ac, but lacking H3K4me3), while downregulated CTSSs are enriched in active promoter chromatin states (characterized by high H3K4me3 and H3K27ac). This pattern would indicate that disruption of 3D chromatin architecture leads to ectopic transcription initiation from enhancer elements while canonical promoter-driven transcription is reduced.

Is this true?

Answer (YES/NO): NO